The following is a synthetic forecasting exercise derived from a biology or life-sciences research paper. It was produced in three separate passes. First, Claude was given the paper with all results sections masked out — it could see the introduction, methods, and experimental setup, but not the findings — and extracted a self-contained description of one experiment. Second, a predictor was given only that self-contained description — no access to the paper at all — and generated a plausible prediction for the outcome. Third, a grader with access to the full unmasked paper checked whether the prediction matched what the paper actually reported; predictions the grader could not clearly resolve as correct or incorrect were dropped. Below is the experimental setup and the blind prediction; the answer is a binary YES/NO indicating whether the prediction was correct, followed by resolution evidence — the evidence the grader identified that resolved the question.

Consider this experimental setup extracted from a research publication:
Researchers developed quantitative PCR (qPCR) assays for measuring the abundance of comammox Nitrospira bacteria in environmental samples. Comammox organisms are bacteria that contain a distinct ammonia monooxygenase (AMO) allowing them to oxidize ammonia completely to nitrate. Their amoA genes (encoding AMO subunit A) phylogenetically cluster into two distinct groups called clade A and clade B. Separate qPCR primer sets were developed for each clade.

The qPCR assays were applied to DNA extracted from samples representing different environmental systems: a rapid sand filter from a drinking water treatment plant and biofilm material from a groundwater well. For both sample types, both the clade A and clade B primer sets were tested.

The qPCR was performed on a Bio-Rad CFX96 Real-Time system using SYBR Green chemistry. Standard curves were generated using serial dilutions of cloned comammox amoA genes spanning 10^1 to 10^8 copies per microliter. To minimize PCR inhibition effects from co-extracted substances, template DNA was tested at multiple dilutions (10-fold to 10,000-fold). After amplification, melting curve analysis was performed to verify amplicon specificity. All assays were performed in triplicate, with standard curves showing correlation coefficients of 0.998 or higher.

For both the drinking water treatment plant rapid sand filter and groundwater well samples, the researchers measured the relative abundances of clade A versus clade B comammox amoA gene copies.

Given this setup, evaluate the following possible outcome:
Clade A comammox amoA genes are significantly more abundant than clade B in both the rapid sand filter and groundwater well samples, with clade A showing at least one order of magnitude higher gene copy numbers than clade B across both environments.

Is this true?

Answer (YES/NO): NO